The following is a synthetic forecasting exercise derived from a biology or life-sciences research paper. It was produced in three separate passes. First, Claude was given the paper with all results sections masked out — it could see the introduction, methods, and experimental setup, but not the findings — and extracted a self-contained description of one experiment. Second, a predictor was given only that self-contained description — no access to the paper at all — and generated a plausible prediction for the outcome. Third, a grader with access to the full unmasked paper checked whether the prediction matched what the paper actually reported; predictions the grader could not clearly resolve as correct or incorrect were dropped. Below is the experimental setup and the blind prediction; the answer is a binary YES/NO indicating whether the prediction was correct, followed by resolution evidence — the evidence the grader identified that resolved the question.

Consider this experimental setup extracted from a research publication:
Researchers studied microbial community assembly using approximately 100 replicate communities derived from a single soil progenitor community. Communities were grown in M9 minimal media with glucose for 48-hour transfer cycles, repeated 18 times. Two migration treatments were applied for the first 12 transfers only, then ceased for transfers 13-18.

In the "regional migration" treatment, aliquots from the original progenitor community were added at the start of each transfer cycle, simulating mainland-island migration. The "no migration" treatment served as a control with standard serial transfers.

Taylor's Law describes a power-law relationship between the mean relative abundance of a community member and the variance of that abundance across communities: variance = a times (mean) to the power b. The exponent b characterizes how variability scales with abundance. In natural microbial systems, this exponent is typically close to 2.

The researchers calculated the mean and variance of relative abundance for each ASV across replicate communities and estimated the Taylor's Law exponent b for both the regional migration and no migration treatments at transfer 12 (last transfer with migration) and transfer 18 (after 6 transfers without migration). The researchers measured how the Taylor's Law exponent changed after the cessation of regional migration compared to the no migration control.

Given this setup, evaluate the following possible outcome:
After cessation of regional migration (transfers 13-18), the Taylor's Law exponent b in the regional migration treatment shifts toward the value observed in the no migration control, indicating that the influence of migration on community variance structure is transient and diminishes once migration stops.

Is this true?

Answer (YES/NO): YES